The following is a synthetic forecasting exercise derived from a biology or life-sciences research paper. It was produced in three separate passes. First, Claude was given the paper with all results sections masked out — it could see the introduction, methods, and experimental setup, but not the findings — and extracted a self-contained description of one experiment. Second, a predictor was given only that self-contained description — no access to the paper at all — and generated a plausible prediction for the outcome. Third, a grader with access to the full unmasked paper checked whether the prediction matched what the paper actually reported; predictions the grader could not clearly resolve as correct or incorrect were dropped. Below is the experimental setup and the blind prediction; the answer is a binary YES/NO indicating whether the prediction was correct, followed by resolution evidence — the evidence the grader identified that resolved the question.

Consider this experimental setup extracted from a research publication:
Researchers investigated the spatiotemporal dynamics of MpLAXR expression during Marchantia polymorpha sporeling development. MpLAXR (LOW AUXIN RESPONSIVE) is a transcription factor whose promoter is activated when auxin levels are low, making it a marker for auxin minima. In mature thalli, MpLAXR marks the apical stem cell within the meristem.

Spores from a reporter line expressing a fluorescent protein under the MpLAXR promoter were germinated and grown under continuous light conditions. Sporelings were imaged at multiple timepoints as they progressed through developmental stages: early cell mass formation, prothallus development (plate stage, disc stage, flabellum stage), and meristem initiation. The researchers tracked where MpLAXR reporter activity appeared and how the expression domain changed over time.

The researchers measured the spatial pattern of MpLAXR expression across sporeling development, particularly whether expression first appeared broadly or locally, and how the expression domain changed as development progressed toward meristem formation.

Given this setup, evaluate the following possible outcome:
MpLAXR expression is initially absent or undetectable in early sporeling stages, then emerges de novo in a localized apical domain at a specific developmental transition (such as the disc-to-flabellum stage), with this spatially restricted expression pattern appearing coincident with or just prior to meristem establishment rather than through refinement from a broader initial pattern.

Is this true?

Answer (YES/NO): NO